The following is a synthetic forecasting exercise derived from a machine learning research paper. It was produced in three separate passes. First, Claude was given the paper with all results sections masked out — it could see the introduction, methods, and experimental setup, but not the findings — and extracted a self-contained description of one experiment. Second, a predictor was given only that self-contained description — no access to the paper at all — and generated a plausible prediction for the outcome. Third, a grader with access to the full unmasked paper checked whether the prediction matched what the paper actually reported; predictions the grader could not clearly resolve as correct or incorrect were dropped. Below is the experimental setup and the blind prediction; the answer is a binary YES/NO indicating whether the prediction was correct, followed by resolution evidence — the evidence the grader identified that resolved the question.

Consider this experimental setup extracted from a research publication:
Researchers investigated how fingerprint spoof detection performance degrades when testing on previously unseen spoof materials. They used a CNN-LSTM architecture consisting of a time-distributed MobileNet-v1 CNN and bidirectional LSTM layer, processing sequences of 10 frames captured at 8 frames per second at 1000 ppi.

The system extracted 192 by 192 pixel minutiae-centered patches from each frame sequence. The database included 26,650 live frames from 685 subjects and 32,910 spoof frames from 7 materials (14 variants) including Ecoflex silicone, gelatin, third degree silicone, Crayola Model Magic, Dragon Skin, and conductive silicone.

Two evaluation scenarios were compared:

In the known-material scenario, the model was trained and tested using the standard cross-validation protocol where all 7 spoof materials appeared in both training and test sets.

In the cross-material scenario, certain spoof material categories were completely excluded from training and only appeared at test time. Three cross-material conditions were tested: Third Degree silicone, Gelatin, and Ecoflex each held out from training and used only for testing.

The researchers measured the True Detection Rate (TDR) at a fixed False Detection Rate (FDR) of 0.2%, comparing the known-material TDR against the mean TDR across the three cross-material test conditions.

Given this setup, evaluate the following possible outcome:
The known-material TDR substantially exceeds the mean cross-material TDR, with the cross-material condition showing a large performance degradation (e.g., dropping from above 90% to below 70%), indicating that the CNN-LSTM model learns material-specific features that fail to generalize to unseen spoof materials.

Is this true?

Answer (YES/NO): NO